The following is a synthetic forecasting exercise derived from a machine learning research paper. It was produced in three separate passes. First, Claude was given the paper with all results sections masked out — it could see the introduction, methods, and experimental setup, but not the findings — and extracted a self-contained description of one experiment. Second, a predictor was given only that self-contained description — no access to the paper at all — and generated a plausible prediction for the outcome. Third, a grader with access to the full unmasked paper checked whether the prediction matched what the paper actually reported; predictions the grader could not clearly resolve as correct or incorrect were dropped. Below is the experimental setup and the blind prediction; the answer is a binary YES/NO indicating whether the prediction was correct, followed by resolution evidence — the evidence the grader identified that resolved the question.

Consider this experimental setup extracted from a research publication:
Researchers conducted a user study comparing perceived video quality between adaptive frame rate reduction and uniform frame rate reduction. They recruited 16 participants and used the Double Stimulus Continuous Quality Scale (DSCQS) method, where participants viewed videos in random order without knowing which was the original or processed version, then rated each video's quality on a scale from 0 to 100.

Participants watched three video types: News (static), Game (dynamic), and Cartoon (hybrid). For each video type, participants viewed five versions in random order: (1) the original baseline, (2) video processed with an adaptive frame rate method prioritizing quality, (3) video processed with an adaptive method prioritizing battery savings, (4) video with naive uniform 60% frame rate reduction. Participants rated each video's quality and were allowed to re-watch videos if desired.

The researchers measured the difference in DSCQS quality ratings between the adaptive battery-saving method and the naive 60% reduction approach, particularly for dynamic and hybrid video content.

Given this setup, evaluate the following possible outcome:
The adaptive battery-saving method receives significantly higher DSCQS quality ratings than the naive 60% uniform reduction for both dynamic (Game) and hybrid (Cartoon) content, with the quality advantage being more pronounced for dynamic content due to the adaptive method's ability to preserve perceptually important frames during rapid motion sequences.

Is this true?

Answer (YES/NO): YES